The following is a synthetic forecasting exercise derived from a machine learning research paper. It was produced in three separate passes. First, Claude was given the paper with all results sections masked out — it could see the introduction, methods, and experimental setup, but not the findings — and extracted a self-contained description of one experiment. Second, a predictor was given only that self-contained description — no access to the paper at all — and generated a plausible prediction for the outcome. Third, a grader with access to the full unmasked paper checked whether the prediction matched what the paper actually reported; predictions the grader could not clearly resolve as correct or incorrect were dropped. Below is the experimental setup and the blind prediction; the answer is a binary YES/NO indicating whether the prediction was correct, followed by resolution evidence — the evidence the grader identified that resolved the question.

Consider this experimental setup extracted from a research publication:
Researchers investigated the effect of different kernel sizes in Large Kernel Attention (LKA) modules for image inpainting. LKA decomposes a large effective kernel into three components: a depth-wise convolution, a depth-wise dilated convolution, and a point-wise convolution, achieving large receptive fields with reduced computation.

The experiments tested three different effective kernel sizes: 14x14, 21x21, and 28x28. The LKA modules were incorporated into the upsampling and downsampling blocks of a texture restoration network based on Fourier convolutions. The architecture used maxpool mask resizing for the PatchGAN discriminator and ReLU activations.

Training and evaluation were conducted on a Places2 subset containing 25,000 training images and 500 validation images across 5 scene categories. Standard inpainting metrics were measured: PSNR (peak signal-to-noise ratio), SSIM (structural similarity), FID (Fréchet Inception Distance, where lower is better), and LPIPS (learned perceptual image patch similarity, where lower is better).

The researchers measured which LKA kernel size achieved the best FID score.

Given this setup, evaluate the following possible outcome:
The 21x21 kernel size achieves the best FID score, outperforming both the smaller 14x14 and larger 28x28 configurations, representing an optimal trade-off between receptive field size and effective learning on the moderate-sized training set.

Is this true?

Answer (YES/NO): YES